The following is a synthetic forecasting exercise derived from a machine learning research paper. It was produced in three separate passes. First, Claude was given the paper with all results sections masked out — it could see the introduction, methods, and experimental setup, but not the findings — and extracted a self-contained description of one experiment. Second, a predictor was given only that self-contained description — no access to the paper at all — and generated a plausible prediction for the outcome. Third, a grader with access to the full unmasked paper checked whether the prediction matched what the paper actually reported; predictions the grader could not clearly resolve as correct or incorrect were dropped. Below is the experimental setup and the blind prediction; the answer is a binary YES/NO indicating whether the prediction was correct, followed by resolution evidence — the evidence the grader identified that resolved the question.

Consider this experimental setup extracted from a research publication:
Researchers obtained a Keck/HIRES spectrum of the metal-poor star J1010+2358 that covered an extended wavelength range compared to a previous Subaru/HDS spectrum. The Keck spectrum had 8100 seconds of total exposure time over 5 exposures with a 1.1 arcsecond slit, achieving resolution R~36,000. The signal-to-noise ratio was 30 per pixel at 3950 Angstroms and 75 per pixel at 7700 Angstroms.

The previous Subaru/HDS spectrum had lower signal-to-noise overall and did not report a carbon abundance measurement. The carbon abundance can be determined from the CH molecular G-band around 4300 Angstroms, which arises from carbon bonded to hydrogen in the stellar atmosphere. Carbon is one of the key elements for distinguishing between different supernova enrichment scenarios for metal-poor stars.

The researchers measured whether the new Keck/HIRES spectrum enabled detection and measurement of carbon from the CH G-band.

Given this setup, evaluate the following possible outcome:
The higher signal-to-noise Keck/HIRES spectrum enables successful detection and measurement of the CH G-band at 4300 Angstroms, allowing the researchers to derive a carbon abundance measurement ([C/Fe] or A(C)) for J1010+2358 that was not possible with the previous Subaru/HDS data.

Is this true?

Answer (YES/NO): YES